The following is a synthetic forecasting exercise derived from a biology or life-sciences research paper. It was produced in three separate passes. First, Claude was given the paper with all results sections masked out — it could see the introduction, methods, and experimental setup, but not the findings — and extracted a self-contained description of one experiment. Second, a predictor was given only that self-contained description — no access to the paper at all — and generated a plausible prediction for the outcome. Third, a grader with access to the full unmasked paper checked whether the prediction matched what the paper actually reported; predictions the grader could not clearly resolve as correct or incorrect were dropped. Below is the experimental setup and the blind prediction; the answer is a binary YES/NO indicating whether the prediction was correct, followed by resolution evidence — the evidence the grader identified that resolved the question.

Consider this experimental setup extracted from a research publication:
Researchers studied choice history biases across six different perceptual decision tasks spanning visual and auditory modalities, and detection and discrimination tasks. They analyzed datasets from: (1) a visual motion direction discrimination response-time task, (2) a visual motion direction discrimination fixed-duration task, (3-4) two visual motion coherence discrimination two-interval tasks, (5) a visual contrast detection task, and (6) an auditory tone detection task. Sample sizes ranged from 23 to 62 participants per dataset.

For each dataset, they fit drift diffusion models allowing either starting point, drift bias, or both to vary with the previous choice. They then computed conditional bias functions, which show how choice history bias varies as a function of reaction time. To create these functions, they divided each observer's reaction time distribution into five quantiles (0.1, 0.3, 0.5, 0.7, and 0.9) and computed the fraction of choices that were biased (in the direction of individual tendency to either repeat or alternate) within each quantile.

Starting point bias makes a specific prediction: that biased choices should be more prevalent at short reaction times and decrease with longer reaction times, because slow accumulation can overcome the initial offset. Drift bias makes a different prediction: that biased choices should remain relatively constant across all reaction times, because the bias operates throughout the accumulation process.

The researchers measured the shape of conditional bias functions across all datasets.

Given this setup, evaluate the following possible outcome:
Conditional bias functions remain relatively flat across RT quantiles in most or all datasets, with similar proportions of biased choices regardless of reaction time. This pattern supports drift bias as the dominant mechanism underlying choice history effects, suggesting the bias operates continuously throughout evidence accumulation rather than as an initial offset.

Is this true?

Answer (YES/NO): YES